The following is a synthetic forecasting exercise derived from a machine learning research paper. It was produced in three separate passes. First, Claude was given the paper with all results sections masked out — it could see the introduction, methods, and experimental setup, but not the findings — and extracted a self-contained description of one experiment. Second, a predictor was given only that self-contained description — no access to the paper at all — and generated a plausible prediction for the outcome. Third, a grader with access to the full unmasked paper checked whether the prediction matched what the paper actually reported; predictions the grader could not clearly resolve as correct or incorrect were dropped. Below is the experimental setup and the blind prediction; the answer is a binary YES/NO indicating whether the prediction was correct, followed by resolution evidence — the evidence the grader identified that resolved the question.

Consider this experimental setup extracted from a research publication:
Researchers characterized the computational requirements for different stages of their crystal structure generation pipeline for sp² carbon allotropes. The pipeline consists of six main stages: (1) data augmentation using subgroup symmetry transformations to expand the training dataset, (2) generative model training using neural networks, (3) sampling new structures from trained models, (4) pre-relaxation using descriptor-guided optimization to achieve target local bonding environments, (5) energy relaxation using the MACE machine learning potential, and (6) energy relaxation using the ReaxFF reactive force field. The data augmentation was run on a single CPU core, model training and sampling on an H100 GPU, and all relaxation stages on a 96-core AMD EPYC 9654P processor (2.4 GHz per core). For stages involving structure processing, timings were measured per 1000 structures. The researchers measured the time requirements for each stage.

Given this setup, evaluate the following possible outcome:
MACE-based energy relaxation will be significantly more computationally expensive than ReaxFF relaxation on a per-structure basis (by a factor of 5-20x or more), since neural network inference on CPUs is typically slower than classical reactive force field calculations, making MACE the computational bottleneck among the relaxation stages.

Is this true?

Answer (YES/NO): NO